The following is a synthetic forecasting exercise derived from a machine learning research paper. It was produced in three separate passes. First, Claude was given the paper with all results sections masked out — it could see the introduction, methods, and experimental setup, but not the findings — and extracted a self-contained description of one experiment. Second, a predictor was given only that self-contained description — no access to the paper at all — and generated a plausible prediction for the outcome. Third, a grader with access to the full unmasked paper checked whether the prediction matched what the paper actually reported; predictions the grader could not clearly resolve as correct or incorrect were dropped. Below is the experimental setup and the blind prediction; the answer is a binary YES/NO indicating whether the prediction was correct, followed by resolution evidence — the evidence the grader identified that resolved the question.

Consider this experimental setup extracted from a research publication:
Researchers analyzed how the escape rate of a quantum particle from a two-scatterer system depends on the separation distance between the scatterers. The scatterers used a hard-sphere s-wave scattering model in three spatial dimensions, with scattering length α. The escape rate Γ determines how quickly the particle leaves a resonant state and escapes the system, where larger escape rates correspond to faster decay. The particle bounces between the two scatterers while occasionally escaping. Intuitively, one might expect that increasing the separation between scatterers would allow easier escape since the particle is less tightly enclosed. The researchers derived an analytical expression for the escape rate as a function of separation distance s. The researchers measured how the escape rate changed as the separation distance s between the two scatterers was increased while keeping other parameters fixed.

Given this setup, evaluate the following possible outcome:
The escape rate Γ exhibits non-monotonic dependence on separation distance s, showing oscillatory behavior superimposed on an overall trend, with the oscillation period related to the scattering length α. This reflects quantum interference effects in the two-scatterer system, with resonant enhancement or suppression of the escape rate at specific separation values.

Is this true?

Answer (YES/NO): NO